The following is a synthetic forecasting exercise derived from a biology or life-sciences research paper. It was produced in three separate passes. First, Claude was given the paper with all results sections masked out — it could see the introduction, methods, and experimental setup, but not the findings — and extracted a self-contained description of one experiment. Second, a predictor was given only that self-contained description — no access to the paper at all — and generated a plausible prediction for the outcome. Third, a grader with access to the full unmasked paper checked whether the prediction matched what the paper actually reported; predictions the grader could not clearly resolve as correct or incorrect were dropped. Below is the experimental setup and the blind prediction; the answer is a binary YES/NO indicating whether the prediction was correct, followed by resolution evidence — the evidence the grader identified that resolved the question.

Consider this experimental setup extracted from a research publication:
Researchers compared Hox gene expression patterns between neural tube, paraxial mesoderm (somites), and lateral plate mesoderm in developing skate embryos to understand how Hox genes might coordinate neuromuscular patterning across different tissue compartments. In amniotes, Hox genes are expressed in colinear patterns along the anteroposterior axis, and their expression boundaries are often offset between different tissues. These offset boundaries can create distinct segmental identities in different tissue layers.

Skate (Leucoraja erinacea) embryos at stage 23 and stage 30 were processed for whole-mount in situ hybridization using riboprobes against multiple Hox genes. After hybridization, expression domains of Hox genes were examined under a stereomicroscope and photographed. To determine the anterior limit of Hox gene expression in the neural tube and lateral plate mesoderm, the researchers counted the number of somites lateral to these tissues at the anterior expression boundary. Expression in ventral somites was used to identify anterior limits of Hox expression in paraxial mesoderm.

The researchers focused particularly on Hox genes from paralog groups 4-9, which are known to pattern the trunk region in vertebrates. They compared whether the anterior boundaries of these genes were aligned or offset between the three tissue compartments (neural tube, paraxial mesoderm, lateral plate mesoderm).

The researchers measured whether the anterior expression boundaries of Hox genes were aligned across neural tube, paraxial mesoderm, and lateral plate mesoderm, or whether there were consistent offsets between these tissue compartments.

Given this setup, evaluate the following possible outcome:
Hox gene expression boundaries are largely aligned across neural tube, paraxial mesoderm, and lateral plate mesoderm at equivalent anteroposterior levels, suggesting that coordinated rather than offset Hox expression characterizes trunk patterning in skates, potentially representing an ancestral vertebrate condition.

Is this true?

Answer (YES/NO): NO